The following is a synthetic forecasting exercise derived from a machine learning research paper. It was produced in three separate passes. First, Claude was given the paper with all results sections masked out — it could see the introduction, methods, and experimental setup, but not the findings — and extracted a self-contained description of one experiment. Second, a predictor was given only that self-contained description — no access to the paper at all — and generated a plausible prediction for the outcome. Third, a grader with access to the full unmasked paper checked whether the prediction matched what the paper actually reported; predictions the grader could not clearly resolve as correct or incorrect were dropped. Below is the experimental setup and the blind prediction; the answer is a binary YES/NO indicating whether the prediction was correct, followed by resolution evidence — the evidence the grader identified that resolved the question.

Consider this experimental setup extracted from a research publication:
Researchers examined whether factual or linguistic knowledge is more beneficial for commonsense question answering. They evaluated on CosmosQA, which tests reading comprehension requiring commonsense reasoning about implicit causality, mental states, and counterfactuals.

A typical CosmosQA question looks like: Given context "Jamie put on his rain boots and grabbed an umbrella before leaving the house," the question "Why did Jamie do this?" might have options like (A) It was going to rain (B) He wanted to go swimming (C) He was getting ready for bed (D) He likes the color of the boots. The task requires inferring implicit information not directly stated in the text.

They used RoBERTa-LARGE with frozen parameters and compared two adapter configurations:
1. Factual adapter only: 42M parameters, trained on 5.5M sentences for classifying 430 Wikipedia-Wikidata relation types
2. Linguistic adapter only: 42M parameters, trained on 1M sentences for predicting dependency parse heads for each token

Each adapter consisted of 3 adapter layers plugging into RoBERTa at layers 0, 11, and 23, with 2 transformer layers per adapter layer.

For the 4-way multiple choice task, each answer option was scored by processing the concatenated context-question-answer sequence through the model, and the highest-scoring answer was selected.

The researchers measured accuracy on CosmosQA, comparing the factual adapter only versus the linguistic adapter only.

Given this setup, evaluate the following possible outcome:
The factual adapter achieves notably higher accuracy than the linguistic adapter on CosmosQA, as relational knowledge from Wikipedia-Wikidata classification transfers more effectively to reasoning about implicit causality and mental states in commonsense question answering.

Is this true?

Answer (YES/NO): NO